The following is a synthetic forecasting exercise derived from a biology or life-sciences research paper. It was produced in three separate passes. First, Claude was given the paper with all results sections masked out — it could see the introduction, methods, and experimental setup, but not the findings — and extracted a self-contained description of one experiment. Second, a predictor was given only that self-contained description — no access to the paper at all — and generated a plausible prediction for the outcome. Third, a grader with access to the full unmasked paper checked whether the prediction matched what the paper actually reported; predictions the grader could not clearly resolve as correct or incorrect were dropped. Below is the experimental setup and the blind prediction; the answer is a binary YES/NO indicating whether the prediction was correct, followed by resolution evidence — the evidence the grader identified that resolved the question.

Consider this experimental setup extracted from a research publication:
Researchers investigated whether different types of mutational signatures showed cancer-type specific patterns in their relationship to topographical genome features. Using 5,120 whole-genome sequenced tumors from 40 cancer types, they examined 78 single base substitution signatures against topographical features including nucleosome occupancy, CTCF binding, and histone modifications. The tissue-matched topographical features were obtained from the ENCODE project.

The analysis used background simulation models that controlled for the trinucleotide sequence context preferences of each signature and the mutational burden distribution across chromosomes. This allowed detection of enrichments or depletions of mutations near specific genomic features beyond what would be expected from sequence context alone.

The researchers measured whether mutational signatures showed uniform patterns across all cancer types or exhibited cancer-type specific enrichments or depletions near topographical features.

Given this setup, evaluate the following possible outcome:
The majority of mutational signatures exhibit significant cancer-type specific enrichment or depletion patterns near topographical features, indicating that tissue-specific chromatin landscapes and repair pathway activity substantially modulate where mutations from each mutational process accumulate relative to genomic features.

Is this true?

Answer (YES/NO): NO